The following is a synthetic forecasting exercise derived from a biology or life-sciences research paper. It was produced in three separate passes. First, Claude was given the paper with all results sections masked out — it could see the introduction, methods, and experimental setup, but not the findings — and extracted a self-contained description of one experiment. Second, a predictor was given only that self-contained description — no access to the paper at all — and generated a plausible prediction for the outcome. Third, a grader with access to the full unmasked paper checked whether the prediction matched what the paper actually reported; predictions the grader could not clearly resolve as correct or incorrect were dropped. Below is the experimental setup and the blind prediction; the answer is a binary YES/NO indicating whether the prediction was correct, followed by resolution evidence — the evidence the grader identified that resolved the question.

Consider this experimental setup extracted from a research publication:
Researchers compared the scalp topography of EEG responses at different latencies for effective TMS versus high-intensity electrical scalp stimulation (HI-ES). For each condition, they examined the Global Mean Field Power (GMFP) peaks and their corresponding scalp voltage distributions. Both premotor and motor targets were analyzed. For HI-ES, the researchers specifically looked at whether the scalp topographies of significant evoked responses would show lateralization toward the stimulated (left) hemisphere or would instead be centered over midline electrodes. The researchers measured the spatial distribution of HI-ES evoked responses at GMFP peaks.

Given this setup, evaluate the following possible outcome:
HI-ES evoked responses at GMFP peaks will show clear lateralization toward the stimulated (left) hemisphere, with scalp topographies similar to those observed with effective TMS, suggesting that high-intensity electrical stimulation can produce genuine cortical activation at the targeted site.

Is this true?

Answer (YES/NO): NO